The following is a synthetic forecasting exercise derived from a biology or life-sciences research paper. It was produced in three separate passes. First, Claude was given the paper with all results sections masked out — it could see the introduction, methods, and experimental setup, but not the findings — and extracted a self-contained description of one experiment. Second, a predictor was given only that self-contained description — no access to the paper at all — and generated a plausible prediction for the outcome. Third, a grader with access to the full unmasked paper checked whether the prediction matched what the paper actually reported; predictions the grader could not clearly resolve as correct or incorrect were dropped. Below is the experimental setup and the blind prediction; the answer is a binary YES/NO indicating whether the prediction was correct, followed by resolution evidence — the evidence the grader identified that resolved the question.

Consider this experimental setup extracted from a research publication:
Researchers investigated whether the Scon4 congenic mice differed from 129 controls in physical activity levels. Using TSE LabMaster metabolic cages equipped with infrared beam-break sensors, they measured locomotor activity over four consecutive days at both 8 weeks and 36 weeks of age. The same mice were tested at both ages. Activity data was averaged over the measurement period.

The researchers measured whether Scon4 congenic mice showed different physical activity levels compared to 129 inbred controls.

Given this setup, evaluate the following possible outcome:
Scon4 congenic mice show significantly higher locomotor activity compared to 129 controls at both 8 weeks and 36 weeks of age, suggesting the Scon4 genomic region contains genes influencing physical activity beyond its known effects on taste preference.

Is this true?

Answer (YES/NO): NO